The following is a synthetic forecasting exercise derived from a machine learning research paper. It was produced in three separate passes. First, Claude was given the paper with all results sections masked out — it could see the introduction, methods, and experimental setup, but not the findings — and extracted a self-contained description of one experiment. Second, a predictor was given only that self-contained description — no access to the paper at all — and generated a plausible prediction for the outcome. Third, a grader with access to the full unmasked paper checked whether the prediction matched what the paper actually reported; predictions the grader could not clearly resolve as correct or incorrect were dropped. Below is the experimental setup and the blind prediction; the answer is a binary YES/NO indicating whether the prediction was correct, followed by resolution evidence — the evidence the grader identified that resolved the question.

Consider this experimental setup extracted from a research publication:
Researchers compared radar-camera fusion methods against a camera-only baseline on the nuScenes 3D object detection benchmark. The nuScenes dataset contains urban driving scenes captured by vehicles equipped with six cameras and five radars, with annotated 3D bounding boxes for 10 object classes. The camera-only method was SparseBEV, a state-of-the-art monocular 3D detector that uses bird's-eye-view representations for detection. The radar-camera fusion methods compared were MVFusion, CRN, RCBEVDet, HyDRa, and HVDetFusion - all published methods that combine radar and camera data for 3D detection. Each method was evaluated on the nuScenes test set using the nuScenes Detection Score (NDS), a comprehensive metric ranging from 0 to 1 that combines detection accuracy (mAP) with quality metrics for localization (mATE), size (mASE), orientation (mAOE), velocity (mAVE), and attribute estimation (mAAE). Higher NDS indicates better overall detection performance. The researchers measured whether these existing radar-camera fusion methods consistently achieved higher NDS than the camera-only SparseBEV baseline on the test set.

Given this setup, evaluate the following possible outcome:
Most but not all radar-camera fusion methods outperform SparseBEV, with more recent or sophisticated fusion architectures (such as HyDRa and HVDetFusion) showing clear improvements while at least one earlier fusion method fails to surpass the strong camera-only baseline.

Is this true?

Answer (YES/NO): NO